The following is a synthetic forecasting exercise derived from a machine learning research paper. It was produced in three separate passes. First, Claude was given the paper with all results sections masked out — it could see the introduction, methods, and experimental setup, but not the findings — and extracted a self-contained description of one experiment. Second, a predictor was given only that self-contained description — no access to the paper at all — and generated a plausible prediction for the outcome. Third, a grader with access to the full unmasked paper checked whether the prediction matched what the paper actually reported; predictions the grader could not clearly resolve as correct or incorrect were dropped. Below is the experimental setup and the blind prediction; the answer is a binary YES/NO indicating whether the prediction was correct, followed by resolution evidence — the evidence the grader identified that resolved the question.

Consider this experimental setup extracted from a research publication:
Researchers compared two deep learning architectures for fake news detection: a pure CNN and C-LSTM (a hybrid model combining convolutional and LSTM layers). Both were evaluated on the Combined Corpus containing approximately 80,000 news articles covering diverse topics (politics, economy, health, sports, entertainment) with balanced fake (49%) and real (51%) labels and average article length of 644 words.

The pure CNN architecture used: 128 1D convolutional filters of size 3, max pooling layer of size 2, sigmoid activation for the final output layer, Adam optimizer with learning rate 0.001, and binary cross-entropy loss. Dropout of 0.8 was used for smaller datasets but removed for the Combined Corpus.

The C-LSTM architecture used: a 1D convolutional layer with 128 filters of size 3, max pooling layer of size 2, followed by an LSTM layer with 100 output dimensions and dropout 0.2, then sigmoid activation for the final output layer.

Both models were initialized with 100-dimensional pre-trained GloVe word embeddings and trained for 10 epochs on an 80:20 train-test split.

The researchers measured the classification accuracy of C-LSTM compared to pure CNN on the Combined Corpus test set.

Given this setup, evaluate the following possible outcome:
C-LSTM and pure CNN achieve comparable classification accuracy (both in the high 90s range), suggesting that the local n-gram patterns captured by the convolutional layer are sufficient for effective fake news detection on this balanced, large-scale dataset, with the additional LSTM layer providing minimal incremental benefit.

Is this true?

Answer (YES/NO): NO